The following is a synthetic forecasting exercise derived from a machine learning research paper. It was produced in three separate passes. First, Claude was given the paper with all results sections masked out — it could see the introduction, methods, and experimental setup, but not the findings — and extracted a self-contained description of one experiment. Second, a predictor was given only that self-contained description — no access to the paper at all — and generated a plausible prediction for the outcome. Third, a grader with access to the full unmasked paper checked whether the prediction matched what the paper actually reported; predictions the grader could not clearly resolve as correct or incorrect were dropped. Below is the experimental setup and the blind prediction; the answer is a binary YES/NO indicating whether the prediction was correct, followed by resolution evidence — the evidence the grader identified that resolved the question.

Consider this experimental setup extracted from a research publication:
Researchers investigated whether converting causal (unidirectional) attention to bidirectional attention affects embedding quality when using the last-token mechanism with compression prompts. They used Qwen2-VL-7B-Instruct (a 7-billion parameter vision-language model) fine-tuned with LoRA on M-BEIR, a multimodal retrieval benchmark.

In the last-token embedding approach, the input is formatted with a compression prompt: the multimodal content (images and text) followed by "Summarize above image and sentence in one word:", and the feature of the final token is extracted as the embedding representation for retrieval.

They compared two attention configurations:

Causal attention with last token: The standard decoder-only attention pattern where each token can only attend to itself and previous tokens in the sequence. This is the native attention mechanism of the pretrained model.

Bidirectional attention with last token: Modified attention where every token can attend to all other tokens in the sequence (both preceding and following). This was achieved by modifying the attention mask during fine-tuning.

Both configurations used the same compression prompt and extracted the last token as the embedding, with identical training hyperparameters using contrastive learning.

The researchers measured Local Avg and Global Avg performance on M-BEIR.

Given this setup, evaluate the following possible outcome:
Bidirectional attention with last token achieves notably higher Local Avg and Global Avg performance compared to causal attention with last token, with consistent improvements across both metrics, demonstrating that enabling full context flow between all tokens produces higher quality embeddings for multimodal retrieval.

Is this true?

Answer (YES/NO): NO